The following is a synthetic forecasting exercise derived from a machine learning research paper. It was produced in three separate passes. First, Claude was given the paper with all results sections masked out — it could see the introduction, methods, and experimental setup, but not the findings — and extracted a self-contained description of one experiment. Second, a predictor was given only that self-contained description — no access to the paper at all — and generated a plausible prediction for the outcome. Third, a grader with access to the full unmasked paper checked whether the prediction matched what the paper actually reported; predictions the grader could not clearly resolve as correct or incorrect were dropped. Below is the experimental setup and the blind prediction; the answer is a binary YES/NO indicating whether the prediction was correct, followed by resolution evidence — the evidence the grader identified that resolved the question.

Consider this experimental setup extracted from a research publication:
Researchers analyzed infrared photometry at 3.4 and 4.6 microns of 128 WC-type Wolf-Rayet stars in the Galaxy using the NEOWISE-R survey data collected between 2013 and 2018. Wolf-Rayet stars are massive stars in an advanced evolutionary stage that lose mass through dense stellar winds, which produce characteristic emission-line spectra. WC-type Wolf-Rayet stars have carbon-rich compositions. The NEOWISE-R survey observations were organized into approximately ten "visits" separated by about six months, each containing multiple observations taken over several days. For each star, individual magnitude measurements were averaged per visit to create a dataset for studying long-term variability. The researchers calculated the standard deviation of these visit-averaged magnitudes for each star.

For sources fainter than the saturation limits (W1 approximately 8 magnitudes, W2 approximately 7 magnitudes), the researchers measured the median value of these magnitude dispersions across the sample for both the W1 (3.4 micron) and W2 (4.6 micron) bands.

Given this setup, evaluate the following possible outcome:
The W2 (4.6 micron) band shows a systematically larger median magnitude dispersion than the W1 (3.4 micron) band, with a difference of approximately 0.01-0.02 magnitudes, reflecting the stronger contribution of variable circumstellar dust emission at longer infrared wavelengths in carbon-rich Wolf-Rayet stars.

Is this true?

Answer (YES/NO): NO